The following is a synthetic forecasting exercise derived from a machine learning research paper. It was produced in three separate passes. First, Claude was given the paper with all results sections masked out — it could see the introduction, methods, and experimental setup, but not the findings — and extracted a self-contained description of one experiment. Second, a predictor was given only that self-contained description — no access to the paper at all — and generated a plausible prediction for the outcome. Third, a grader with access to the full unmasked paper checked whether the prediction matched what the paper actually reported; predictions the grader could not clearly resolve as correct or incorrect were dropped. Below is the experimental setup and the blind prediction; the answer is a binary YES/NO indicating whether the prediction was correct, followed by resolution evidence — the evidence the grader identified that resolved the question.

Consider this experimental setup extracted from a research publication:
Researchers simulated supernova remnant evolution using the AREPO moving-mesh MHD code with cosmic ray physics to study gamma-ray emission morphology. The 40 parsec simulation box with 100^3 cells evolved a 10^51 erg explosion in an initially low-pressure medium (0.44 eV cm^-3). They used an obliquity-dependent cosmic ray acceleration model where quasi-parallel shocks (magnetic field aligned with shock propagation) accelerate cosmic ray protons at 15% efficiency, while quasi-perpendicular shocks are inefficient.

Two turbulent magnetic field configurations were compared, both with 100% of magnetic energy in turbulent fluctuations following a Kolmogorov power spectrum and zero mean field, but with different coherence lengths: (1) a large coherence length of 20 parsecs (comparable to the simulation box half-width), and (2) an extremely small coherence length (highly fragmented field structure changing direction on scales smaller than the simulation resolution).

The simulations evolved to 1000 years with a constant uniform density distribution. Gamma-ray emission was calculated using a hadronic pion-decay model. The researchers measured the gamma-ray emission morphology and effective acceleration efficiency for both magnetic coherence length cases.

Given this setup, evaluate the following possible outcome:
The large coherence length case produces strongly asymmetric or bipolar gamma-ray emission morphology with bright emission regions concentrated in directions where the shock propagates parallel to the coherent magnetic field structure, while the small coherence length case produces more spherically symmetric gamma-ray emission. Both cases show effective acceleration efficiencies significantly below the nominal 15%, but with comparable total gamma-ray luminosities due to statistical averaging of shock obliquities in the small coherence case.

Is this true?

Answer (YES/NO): NO